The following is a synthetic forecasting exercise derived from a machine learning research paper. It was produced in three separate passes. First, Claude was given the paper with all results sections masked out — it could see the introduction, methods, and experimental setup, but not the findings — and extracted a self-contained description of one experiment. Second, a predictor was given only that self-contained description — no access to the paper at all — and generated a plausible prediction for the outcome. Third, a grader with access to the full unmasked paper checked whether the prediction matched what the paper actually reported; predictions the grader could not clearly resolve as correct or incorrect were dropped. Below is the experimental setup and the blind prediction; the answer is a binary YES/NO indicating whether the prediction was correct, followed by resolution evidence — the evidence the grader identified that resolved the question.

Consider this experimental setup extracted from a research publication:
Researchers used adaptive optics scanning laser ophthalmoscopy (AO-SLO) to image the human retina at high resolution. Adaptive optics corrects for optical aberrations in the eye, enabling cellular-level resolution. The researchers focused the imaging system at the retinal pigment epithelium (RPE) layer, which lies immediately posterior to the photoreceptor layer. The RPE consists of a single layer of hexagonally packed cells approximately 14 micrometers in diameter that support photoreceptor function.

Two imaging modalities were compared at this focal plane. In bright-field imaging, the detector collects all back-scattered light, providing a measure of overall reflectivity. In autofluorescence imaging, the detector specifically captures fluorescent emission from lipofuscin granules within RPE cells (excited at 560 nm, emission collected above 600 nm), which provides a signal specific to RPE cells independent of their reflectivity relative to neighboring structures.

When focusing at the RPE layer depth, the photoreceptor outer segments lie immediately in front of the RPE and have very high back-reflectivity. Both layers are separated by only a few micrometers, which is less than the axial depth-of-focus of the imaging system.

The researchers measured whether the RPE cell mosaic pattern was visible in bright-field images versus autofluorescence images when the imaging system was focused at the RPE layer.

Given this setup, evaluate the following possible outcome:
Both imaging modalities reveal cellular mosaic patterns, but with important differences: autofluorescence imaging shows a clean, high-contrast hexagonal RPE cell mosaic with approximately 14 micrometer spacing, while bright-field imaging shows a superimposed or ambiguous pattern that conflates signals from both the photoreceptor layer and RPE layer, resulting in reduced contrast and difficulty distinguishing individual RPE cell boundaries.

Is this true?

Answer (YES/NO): NO